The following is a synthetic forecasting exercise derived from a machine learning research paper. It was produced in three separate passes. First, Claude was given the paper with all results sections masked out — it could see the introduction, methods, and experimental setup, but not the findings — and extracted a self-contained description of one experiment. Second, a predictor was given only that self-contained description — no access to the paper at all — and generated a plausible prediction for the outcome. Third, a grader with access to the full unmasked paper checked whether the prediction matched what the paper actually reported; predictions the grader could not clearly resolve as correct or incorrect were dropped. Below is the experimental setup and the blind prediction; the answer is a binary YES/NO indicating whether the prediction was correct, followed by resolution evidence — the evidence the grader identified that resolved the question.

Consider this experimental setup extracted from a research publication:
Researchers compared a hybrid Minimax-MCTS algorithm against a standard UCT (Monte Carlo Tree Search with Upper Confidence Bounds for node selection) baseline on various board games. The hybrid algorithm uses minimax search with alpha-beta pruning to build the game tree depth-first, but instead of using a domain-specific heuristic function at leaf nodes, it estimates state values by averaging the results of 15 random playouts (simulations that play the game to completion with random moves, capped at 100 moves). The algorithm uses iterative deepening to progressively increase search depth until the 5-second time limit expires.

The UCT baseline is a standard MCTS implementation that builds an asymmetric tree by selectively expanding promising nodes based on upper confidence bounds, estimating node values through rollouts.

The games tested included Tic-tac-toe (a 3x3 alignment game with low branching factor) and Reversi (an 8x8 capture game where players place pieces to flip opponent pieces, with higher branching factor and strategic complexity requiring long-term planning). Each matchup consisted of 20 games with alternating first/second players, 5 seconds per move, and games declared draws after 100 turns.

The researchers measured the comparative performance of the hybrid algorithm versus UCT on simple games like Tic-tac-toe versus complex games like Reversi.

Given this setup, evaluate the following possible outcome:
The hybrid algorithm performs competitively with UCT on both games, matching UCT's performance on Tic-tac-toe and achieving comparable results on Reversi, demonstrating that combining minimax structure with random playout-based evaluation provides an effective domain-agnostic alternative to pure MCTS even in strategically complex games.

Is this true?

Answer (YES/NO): NO